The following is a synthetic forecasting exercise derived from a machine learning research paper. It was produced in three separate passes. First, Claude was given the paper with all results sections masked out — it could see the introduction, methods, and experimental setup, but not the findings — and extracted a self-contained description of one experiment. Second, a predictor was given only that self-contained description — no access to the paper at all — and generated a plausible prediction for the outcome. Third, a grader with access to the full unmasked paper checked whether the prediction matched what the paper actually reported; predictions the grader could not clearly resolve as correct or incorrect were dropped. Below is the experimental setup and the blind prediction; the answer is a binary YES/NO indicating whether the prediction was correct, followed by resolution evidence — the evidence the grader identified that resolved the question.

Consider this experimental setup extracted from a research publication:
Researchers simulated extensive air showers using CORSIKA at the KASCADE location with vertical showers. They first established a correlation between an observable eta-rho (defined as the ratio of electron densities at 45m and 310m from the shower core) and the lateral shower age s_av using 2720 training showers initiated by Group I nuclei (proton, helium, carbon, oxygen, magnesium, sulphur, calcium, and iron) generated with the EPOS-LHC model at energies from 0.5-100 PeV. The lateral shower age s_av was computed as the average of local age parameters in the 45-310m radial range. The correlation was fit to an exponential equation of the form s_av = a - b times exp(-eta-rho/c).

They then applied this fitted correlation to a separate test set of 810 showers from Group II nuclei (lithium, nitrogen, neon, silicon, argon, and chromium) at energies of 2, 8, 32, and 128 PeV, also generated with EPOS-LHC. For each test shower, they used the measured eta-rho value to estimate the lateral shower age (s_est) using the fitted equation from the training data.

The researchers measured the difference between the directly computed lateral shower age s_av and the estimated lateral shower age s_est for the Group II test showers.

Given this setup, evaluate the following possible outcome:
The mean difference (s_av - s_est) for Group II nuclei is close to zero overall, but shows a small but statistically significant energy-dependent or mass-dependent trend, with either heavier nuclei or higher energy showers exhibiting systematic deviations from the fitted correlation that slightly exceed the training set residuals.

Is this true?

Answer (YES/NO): NO